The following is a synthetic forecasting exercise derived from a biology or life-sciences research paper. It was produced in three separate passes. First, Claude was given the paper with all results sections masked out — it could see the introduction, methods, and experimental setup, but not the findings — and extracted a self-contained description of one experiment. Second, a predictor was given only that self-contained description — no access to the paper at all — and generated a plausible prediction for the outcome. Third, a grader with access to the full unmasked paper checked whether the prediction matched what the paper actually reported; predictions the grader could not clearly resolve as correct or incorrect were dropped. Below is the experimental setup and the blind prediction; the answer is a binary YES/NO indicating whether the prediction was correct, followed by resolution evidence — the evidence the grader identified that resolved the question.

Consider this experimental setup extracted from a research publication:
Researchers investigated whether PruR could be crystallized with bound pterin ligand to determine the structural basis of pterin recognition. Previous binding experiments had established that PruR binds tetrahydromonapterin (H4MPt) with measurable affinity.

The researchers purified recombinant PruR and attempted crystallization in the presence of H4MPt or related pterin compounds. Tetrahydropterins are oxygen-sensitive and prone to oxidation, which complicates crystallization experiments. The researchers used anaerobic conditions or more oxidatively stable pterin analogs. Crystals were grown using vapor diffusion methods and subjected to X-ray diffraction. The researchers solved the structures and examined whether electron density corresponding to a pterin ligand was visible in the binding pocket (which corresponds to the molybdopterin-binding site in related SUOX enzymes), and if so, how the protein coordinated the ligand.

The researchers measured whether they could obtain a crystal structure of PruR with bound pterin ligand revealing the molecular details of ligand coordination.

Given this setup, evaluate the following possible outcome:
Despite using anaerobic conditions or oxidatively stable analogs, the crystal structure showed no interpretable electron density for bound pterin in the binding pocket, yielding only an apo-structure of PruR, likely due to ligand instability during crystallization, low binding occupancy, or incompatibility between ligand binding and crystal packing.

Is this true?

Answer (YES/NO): NO